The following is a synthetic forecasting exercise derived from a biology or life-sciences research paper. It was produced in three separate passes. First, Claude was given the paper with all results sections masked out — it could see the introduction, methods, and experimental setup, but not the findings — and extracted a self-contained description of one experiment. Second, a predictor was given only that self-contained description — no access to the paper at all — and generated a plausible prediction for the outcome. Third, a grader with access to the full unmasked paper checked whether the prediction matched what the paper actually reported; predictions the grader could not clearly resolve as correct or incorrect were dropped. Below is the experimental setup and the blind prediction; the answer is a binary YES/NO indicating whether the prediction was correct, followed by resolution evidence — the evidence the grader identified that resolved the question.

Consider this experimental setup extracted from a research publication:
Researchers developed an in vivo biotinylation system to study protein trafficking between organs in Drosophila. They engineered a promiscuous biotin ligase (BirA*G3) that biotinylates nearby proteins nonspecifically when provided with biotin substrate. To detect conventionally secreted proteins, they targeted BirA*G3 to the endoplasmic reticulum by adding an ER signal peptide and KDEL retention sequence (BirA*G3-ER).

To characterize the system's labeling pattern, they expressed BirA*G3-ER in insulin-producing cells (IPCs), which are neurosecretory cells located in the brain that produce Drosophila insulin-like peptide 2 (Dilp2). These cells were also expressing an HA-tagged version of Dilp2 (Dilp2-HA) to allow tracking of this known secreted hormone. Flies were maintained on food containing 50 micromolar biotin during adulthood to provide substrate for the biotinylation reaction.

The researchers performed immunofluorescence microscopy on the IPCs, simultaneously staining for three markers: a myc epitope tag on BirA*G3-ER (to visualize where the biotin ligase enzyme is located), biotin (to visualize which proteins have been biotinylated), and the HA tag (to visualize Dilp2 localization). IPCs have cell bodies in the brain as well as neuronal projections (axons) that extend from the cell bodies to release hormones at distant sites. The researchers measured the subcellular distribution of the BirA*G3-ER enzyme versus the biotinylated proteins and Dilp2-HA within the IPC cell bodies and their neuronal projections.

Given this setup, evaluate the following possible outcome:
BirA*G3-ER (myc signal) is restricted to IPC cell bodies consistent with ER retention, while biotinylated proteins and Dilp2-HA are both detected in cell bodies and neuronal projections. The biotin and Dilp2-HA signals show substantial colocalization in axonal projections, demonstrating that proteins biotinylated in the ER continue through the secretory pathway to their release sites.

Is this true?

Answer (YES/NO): YES